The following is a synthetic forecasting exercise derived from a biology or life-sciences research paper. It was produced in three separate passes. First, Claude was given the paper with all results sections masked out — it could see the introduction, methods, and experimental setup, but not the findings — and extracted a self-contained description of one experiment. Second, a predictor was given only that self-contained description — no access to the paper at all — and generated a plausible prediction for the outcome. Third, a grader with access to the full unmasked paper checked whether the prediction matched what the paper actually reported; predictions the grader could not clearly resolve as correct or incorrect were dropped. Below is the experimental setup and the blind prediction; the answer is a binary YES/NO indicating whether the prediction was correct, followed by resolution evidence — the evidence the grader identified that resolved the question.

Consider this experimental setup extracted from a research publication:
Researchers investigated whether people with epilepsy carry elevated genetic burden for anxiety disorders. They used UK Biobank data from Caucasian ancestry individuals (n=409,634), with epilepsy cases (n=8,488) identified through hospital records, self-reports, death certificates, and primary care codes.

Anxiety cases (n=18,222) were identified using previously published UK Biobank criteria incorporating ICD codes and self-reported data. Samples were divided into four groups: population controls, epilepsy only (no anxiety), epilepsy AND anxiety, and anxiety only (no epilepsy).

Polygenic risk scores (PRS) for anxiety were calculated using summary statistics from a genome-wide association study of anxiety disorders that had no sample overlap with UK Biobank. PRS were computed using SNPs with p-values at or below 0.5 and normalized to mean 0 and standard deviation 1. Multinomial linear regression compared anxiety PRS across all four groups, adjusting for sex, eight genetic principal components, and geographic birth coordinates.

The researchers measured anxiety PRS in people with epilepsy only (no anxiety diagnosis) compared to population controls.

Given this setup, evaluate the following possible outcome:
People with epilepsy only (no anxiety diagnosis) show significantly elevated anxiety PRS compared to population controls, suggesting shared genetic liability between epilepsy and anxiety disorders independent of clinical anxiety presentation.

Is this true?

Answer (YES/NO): NO